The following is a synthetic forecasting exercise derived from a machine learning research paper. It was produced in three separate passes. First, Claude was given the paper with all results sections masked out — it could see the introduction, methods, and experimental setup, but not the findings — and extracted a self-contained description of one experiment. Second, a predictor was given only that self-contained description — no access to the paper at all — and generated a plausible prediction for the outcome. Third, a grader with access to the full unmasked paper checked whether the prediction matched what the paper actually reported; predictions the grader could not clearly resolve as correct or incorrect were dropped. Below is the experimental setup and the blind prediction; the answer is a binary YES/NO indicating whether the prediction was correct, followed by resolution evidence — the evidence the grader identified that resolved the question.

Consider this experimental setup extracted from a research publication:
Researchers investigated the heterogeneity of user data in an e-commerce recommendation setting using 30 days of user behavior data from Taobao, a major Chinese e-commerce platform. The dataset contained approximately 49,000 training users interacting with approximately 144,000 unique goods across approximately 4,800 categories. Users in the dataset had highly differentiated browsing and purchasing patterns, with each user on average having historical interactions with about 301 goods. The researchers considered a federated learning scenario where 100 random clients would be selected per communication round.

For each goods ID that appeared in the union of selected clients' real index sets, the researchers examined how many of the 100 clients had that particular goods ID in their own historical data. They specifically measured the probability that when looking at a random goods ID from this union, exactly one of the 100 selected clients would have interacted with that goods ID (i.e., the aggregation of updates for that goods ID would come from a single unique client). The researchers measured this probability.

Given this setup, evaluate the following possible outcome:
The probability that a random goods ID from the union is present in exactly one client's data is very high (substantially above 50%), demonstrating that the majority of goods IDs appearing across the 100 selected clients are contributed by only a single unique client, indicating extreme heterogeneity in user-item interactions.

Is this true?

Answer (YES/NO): YES